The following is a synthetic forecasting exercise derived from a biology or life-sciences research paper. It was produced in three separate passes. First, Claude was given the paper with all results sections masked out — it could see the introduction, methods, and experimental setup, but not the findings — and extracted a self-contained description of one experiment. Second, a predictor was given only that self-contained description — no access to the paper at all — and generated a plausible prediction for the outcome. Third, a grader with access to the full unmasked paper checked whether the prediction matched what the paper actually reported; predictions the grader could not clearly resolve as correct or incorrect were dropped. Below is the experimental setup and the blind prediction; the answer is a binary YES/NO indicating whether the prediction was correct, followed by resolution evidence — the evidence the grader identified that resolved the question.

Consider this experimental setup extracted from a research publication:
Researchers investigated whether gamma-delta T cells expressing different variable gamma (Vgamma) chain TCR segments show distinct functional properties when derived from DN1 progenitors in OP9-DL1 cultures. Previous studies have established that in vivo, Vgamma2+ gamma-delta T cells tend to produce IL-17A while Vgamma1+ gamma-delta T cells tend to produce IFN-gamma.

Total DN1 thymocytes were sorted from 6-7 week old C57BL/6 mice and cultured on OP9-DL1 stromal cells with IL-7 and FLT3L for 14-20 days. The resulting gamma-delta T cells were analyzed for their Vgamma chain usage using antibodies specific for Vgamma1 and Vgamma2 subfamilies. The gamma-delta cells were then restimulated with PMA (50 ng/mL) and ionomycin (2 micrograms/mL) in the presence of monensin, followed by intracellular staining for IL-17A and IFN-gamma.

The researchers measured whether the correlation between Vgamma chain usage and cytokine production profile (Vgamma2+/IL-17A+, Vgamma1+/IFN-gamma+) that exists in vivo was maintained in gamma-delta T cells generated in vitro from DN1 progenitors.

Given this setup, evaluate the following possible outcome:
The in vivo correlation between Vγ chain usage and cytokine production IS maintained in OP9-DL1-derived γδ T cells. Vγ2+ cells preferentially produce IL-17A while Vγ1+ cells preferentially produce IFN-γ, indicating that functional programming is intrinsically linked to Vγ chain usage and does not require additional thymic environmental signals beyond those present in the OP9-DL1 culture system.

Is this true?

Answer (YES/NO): YES